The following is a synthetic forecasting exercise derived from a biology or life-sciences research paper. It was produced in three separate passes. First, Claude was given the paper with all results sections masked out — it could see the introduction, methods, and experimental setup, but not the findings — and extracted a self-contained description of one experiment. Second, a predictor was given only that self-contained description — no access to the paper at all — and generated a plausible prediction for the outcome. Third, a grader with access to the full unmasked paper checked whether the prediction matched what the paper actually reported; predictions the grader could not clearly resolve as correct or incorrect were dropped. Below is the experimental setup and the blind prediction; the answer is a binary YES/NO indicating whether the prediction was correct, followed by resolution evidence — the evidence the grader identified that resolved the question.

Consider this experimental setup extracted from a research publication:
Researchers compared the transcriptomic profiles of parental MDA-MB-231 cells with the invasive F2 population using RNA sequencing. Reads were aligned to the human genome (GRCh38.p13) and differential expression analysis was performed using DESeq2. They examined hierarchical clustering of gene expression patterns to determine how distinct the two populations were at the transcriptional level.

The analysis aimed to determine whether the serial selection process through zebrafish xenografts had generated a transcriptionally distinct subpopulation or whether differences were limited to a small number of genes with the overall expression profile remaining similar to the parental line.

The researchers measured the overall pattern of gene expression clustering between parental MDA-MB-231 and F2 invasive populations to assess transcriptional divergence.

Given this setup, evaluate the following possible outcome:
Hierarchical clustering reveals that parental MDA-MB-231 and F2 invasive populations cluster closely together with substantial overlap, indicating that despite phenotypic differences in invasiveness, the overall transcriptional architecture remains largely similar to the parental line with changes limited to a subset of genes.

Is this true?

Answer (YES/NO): NO